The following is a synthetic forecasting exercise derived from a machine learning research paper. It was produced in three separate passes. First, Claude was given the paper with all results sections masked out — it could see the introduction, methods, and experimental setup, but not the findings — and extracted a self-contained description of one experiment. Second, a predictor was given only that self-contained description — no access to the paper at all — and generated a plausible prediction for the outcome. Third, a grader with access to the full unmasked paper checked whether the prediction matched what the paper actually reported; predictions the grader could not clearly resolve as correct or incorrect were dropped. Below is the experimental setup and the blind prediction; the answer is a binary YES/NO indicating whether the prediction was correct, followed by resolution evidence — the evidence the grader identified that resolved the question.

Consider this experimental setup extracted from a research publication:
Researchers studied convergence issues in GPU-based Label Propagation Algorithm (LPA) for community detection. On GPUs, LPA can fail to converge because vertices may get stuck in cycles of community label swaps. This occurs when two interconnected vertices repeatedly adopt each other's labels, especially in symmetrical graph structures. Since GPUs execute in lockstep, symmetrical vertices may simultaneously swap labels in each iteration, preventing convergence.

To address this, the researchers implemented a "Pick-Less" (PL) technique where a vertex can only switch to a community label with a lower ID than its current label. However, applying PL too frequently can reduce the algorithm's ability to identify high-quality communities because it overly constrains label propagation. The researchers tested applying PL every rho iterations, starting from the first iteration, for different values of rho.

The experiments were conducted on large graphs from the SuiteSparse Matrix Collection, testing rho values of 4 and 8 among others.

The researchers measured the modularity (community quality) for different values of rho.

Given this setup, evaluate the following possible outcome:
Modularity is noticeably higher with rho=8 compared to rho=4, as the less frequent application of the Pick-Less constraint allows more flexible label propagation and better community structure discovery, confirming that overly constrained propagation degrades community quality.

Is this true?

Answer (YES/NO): NO